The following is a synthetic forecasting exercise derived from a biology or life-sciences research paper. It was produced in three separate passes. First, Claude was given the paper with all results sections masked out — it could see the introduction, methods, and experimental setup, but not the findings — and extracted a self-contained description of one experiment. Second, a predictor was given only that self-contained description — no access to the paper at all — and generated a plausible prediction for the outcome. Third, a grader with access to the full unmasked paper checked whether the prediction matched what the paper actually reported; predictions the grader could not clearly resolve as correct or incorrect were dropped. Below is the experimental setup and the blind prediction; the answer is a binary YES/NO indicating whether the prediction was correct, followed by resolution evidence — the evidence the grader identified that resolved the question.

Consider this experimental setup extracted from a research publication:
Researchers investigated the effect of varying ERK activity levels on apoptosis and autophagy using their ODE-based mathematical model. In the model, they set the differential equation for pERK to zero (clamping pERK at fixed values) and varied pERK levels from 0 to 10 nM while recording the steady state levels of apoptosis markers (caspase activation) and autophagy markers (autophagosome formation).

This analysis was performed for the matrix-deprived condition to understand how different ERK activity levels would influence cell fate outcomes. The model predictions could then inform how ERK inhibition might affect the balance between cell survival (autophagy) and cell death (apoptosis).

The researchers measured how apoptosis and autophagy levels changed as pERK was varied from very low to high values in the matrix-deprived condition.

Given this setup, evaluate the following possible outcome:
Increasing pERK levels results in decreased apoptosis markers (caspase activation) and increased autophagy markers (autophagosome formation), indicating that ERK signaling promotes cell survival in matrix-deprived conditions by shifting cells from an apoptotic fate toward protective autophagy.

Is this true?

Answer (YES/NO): NO